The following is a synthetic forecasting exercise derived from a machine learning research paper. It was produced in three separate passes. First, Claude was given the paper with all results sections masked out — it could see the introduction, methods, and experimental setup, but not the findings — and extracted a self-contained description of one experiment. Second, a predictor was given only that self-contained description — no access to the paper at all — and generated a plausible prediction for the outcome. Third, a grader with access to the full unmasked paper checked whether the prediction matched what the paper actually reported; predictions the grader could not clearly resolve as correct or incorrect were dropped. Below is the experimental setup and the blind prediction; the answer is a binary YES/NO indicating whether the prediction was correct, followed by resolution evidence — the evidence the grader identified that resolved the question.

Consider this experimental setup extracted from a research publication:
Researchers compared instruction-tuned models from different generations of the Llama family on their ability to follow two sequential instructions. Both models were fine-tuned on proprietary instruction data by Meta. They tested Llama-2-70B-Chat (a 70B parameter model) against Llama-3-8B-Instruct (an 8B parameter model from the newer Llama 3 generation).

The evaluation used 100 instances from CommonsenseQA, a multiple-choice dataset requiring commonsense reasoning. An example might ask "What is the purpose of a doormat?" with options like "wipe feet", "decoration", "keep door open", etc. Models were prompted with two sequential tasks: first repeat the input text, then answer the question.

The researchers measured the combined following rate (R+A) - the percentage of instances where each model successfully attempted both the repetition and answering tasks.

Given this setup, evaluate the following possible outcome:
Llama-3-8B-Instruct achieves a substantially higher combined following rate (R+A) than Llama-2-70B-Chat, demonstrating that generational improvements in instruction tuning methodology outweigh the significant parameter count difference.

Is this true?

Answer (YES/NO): YES